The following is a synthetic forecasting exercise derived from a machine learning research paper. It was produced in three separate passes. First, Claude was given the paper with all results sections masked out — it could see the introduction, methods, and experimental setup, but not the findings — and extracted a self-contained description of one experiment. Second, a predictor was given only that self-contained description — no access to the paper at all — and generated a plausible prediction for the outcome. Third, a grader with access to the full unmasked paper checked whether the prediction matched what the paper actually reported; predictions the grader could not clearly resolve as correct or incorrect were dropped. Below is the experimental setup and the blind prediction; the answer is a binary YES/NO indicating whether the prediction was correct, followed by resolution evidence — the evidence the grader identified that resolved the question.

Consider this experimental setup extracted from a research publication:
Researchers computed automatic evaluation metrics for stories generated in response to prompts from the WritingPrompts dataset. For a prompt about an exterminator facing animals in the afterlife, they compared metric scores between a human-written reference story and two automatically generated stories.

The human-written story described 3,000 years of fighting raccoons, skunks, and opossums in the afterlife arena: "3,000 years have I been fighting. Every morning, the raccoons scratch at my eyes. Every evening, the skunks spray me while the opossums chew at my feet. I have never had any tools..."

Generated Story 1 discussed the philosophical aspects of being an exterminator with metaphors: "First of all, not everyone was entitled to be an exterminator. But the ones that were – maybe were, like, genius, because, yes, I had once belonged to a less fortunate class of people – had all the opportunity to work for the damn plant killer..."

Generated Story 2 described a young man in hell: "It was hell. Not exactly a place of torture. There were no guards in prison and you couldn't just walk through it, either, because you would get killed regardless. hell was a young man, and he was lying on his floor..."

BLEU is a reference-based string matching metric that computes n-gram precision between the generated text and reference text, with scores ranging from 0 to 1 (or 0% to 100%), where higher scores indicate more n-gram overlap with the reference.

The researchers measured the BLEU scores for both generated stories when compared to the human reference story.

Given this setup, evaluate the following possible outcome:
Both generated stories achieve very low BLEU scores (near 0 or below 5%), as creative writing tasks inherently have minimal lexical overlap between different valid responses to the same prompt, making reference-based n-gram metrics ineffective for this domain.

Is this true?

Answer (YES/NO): YES